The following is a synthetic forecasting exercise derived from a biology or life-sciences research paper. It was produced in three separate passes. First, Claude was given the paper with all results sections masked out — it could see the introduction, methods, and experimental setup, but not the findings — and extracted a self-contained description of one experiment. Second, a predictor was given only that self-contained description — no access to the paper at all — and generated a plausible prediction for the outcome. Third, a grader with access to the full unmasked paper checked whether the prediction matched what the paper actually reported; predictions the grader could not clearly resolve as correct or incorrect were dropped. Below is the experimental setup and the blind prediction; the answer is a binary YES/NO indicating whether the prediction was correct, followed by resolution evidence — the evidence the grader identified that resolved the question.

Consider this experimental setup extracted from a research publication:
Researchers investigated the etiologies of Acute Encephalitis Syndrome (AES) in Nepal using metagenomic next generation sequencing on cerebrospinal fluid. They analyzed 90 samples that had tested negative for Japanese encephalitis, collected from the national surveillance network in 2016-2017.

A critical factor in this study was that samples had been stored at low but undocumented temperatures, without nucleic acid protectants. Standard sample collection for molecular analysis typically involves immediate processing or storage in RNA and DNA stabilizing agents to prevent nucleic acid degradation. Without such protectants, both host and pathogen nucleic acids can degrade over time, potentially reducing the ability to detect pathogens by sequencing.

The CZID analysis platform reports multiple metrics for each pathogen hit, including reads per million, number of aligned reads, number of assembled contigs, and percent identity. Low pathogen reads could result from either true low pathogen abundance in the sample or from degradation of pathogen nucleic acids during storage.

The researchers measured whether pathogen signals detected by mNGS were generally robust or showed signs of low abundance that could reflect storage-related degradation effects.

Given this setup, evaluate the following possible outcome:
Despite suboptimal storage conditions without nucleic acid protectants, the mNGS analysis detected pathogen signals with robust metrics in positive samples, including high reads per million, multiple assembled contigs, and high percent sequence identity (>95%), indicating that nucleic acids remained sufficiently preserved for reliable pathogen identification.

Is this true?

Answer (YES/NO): NO